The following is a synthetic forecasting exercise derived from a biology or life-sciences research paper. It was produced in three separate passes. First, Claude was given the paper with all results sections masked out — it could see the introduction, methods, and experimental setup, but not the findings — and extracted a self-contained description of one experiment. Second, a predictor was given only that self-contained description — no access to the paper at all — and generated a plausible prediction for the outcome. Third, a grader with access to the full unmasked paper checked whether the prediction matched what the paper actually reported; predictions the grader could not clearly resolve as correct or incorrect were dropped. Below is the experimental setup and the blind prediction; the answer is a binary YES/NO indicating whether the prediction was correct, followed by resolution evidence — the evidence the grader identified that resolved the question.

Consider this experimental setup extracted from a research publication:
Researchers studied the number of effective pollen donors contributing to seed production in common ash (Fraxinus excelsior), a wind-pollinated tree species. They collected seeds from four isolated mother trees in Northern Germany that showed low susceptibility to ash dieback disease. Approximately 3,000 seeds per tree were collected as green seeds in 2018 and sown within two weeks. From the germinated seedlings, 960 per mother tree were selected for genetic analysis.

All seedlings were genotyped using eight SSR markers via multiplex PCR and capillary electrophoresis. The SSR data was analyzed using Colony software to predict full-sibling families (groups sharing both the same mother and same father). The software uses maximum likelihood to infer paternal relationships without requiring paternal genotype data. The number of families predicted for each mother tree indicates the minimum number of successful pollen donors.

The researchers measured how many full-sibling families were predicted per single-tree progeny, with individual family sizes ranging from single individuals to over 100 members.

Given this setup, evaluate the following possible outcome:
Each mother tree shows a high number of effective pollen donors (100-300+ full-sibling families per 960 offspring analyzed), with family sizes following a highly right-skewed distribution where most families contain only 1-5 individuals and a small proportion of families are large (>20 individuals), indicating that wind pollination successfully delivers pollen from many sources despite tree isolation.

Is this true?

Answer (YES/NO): YES